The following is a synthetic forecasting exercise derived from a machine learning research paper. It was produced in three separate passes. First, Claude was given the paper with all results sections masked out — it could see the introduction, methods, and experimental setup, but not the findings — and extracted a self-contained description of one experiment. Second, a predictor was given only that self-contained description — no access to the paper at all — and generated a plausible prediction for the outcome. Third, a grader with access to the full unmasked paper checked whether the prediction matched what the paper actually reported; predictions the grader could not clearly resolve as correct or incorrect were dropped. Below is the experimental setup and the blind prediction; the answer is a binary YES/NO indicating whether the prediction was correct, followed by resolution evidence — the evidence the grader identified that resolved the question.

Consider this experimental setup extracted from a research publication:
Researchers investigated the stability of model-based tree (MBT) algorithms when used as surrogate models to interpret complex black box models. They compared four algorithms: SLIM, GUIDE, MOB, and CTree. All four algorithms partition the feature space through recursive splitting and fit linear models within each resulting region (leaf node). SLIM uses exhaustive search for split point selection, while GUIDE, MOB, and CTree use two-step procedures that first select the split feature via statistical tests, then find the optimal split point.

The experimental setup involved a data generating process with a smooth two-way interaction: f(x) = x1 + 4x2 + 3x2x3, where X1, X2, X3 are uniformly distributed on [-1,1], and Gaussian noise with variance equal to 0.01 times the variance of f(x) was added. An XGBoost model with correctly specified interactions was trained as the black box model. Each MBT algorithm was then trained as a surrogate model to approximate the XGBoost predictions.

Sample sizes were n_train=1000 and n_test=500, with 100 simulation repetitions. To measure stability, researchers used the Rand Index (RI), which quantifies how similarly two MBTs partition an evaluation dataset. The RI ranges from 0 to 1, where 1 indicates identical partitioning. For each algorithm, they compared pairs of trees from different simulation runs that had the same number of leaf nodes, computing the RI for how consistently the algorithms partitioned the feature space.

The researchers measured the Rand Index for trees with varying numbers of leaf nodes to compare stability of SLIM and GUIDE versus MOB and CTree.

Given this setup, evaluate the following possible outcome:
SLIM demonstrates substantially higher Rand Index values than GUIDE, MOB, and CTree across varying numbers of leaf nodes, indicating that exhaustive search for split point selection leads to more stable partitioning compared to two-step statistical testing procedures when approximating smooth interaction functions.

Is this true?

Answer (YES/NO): NO